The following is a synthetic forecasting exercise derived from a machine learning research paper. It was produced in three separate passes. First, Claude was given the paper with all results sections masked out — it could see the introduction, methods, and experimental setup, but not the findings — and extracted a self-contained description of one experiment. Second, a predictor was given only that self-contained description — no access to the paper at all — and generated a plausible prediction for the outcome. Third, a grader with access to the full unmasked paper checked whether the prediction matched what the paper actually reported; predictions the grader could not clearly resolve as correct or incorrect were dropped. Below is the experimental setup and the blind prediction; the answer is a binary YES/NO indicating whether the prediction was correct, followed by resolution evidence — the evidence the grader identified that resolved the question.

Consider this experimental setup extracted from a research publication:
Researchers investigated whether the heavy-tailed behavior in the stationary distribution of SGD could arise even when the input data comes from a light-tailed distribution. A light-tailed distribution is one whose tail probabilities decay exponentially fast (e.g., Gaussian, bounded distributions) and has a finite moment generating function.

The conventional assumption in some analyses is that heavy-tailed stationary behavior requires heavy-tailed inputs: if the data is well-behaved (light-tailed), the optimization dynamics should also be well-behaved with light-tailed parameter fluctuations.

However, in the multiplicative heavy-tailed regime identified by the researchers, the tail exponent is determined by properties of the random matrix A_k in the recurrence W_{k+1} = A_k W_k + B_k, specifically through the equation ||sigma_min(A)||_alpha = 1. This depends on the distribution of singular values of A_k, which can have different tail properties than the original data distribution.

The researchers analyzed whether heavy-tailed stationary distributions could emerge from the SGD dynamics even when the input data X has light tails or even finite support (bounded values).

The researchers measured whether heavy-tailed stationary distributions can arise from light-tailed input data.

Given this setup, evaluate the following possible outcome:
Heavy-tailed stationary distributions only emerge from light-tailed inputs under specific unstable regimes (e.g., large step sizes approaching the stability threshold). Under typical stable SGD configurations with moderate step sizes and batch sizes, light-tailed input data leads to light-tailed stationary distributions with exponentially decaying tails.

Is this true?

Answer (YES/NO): NO